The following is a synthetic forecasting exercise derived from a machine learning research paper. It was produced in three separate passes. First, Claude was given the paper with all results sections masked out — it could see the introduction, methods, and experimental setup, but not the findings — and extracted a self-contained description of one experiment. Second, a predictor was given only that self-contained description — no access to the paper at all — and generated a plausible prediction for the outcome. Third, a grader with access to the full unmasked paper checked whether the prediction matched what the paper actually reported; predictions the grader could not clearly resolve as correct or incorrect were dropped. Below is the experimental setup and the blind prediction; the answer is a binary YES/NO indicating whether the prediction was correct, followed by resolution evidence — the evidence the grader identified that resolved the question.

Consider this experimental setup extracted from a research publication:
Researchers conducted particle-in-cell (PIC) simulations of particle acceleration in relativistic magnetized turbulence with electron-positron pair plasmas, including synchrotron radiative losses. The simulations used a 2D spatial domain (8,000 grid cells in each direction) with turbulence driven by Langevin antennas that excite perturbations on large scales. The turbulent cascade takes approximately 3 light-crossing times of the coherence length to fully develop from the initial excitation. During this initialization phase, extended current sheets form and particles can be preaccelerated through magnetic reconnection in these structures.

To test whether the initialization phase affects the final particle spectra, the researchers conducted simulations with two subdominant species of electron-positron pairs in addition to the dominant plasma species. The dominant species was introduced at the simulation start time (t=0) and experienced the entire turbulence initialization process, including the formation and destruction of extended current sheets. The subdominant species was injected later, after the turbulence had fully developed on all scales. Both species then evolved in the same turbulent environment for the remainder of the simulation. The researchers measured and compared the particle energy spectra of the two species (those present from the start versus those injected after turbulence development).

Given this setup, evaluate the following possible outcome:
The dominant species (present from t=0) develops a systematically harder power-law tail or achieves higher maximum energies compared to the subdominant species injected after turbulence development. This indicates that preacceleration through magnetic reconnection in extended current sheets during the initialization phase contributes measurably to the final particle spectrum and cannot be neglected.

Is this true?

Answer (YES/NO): NO